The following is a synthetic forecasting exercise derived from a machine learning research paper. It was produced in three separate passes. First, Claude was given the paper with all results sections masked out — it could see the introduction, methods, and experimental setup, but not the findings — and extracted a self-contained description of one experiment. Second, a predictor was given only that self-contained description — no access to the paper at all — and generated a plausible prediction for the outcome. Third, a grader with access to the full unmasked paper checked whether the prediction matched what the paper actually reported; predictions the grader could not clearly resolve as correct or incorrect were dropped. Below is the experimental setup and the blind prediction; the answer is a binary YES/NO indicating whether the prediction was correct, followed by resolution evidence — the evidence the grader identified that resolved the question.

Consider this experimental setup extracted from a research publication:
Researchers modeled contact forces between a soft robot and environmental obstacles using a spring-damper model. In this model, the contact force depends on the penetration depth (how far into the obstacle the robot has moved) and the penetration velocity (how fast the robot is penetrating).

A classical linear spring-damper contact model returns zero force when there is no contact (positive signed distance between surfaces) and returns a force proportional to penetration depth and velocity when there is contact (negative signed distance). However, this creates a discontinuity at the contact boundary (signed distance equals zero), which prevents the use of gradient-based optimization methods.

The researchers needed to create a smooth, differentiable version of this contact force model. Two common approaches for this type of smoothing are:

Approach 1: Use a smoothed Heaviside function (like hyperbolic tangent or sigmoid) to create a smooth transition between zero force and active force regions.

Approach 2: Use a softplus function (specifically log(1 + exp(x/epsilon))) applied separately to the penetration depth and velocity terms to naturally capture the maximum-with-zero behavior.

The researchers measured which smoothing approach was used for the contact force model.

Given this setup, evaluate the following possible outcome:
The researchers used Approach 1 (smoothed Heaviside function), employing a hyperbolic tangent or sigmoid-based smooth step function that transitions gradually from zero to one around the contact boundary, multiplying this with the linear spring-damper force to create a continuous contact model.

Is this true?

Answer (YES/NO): NO